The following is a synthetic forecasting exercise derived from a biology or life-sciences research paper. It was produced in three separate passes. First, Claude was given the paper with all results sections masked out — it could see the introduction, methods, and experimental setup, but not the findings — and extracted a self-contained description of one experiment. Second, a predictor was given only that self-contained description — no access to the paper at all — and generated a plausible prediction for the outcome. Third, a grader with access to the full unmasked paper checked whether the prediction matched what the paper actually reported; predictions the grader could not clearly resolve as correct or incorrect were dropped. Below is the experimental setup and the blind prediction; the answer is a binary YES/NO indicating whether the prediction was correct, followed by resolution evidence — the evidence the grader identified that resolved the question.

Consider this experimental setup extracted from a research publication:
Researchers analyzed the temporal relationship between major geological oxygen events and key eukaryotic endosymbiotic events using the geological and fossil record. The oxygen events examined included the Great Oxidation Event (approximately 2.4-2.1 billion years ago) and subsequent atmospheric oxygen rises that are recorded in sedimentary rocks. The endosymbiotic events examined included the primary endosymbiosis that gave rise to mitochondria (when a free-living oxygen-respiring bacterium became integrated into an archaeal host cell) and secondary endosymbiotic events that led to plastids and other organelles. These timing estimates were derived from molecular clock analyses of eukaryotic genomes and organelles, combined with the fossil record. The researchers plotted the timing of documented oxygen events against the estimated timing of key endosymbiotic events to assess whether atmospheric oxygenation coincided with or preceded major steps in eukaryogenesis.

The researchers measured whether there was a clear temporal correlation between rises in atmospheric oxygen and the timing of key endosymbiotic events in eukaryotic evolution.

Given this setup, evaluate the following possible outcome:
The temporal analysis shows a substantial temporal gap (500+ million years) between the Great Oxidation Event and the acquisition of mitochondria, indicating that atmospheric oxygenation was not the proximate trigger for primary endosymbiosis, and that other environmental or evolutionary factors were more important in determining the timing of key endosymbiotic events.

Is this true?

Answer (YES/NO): YES